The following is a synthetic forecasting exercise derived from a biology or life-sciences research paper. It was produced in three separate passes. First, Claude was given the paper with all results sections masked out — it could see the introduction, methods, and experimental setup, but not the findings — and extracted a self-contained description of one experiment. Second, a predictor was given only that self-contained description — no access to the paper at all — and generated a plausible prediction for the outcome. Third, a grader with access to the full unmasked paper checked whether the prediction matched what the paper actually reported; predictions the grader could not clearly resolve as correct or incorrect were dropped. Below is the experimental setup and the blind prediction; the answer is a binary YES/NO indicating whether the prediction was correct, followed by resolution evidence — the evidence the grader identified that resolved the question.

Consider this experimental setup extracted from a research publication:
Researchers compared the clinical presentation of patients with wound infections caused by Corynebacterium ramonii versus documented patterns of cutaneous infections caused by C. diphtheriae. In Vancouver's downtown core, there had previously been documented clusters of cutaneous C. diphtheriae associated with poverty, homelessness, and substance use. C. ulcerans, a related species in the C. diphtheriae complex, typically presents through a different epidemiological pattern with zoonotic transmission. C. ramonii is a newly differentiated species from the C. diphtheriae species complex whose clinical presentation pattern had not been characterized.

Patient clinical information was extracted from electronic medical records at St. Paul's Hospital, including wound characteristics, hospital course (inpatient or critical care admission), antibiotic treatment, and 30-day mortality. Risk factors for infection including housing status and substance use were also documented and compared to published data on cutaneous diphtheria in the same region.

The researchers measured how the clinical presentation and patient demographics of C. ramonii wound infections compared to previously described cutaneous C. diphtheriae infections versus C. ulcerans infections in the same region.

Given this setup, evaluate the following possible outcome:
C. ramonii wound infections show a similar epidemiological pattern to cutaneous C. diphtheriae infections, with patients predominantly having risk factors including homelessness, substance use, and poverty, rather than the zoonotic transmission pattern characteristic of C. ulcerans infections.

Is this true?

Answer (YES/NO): YES